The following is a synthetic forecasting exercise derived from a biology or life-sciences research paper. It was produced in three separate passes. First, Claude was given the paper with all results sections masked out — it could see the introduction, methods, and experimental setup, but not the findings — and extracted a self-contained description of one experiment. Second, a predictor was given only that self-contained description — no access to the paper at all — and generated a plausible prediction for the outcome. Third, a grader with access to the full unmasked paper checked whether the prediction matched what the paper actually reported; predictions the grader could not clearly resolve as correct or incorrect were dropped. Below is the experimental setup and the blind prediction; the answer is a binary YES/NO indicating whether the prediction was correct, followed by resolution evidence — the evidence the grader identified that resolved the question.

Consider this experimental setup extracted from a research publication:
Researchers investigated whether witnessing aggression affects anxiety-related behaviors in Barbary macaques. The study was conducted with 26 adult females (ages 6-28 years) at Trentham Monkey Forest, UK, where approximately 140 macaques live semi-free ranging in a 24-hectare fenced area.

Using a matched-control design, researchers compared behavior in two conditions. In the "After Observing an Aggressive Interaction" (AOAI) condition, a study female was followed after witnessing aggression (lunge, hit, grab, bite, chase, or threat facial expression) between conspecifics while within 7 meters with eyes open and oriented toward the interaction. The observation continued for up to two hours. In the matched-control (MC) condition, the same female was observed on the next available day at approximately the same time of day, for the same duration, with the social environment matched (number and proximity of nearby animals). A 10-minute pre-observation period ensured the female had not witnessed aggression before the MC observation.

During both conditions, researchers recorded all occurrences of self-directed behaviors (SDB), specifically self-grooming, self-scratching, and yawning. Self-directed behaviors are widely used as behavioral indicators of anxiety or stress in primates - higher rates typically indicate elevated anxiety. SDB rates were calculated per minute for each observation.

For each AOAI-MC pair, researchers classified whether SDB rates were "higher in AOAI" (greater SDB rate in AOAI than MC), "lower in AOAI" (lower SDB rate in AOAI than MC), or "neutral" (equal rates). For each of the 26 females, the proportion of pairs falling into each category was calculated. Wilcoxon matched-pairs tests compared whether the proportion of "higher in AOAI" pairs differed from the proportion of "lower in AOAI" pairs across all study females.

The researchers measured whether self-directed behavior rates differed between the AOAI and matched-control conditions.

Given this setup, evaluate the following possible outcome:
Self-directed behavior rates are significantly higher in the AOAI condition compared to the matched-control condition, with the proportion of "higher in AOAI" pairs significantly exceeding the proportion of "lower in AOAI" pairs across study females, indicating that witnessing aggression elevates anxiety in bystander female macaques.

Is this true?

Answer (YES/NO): NO